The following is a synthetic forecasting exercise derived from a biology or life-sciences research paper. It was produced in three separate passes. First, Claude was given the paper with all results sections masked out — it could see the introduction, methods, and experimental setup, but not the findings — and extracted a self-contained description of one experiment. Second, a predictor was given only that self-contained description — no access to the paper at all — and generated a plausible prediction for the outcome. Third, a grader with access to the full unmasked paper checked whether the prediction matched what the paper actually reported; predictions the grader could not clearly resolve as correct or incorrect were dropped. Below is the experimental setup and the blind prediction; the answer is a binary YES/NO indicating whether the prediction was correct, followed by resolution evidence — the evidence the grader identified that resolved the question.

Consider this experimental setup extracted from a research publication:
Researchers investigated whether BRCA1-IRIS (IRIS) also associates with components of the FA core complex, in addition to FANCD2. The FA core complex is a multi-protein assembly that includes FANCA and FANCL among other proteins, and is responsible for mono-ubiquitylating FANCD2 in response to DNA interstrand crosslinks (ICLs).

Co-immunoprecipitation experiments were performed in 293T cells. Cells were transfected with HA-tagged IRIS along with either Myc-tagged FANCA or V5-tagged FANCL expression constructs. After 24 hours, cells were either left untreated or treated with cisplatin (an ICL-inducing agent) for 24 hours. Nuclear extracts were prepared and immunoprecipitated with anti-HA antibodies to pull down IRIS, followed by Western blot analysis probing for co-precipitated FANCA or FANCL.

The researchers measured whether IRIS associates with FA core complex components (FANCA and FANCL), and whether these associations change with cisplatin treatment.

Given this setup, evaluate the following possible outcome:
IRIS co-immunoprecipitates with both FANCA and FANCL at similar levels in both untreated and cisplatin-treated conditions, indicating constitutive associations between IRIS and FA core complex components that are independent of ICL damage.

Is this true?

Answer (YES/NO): NO